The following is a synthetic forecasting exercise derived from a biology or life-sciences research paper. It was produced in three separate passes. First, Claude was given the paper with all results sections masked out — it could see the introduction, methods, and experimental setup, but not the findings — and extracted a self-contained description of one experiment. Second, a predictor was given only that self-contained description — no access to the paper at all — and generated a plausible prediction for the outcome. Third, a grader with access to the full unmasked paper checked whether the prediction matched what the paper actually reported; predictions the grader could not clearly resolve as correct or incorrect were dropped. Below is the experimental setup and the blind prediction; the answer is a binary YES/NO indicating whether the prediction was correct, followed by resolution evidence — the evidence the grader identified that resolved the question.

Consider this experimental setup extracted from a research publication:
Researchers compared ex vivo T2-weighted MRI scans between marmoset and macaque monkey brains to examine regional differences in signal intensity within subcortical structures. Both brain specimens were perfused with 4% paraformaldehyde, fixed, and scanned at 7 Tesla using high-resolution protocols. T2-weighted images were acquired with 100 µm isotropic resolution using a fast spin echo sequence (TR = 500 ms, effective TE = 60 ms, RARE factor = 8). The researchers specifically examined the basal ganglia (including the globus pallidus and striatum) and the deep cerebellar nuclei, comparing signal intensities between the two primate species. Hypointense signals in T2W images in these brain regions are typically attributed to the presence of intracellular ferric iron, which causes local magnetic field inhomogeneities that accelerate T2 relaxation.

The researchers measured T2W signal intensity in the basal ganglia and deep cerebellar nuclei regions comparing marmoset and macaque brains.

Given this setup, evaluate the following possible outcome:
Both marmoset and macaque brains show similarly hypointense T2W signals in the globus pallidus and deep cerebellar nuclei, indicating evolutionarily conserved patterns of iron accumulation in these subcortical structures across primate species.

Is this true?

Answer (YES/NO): NO